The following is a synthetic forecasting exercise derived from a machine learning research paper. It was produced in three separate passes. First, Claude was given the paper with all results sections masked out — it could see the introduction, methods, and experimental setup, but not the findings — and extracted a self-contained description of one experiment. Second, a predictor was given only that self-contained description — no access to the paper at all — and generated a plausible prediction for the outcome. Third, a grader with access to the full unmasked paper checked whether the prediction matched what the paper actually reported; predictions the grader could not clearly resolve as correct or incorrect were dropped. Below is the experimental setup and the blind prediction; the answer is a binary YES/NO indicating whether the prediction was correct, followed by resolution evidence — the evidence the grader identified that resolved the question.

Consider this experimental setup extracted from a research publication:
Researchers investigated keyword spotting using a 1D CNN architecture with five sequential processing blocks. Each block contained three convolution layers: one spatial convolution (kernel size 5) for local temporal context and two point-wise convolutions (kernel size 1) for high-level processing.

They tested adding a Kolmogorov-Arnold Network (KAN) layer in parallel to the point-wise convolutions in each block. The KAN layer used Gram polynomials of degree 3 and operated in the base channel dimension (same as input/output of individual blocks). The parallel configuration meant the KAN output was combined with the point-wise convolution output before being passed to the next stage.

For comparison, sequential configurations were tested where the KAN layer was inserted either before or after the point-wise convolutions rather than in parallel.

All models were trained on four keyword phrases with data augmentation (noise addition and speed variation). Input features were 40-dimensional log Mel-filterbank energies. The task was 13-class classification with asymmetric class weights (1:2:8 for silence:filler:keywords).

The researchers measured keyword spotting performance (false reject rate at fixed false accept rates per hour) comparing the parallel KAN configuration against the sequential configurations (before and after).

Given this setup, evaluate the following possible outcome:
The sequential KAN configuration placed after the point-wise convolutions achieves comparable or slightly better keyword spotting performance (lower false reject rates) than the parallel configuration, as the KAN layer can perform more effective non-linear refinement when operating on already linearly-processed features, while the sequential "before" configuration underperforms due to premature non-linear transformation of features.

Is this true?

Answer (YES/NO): NO